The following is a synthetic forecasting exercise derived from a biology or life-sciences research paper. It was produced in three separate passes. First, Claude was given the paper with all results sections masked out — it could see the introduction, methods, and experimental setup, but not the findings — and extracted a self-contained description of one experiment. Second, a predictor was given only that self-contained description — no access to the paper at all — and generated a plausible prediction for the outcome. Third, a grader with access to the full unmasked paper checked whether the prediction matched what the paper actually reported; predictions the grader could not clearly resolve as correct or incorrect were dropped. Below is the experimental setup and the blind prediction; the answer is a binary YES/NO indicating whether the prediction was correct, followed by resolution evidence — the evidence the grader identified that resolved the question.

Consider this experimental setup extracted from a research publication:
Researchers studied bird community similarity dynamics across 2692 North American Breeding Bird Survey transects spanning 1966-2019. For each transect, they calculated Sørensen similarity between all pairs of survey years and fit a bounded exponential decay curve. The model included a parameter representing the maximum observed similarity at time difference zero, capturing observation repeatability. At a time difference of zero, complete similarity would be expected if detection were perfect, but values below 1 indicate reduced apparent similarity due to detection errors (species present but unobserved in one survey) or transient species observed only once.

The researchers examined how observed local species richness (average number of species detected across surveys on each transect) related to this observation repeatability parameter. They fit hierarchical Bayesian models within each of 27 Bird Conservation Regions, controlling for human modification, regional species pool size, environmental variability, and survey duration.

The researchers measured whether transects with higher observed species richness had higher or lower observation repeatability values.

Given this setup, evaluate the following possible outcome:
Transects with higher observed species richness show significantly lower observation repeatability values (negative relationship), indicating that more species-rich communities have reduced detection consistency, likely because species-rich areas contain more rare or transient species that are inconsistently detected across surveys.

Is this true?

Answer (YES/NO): NO